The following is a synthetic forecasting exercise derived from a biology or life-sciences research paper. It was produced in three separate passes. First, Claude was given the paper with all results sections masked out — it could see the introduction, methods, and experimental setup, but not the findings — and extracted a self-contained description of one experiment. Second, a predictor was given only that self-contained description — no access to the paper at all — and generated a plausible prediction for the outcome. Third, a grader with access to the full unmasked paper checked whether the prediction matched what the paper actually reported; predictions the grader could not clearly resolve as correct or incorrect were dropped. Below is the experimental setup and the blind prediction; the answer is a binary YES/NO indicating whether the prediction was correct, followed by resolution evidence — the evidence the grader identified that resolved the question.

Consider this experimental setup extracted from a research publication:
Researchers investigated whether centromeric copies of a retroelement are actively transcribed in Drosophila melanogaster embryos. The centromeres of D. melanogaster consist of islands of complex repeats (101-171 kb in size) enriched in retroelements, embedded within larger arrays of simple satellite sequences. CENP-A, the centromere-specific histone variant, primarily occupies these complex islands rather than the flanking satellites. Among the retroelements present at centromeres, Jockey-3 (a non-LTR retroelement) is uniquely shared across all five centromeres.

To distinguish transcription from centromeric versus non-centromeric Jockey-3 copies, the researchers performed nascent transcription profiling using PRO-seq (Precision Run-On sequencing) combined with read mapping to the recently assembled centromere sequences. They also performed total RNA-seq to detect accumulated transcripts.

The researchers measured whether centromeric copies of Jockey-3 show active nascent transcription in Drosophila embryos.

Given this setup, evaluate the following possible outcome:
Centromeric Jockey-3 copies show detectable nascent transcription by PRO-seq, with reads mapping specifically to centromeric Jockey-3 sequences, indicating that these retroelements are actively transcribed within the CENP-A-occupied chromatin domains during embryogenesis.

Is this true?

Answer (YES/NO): YES